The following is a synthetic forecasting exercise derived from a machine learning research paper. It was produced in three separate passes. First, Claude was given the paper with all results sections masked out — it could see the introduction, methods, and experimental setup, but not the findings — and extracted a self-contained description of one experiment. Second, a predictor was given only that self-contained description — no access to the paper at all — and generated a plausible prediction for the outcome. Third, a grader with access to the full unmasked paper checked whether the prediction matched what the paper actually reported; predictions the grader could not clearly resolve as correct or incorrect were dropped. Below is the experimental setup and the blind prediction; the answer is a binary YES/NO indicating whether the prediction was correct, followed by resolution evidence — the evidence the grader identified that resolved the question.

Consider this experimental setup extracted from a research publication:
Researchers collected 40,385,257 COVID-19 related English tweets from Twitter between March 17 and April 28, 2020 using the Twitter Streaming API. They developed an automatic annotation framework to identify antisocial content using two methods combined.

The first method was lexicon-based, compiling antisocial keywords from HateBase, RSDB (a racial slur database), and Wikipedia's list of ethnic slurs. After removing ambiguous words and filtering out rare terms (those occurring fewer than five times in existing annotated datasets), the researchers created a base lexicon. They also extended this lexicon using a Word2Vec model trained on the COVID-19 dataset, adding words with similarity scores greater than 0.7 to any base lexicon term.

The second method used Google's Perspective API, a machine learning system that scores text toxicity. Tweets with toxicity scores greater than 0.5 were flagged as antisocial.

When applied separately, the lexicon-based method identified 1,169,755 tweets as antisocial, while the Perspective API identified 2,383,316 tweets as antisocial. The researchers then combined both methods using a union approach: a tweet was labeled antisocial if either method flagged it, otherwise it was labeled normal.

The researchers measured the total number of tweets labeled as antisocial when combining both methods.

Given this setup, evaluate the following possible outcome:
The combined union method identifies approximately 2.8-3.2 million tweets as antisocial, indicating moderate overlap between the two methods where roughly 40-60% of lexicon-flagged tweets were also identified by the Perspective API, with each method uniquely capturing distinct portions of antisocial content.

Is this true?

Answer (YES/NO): NO